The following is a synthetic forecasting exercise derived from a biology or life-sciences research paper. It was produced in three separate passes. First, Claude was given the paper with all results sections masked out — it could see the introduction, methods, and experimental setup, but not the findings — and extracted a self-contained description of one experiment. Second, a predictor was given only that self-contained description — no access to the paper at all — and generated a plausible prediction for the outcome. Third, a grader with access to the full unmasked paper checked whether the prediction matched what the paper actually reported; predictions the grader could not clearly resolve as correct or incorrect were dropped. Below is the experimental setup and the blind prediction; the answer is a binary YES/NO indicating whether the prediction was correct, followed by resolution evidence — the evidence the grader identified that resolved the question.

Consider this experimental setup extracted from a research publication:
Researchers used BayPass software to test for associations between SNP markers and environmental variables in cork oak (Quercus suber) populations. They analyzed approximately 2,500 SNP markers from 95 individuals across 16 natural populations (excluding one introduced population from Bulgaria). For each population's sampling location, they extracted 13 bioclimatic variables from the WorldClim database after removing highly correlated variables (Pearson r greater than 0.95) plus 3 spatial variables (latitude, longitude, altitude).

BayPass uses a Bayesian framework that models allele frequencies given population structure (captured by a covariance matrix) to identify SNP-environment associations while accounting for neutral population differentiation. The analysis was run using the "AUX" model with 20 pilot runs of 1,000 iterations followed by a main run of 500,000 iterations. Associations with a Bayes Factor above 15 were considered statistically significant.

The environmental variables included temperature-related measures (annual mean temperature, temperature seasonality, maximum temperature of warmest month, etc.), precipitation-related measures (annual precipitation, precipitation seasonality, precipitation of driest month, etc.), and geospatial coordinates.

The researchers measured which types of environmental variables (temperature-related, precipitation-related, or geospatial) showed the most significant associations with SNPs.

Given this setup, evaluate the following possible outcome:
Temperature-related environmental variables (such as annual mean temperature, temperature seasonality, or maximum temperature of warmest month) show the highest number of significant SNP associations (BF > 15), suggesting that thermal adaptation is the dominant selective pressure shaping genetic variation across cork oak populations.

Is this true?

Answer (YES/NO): NO